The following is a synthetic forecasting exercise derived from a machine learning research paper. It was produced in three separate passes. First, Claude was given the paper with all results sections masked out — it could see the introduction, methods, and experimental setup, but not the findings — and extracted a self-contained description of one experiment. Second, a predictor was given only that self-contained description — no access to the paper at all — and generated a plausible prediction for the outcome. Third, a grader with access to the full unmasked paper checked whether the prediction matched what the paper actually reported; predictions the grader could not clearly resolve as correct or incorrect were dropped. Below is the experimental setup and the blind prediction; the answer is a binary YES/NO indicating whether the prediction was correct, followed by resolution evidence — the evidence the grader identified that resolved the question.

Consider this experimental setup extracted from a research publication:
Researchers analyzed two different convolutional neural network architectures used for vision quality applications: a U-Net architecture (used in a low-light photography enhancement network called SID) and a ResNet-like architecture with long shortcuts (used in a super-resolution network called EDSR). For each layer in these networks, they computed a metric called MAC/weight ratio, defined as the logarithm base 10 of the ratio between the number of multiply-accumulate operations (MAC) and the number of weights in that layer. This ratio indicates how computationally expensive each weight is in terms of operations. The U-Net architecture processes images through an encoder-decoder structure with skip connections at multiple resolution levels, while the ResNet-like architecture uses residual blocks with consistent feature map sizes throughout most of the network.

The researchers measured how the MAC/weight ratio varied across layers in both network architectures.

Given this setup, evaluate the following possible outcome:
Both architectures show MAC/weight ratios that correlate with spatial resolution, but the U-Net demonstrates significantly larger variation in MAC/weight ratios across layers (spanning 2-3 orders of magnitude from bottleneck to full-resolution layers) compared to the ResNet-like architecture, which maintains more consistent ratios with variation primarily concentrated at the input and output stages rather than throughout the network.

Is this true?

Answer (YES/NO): NO